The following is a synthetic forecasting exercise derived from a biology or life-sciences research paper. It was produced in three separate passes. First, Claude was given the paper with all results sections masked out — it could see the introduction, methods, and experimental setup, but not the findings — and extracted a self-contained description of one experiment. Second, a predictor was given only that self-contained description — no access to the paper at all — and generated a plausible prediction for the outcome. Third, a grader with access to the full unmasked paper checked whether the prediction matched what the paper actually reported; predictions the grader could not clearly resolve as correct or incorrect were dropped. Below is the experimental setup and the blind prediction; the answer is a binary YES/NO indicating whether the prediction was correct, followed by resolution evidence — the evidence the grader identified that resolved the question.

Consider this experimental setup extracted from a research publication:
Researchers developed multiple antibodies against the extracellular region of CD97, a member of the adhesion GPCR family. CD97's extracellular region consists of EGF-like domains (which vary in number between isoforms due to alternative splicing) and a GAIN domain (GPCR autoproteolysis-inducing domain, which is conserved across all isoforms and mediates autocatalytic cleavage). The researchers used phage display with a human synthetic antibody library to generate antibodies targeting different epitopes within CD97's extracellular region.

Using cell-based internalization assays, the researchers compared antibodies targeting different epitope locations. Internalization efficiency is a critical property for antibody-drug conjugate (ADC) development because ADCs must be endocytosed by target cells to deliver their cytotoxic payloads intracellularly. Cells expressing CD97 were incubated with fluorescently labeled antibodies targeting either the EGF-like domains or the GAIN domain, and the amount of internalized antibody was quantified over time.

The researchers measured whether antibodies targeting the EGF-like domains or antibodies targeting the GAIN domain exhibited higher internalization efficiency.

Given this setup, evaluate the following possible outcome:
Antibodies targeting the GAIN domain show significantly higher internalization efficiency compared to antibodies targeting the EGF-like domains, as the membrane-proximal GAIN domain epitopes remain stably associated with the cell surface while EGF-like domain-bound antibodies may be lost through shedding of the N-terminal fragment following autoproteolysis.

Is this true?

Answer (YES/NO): NO